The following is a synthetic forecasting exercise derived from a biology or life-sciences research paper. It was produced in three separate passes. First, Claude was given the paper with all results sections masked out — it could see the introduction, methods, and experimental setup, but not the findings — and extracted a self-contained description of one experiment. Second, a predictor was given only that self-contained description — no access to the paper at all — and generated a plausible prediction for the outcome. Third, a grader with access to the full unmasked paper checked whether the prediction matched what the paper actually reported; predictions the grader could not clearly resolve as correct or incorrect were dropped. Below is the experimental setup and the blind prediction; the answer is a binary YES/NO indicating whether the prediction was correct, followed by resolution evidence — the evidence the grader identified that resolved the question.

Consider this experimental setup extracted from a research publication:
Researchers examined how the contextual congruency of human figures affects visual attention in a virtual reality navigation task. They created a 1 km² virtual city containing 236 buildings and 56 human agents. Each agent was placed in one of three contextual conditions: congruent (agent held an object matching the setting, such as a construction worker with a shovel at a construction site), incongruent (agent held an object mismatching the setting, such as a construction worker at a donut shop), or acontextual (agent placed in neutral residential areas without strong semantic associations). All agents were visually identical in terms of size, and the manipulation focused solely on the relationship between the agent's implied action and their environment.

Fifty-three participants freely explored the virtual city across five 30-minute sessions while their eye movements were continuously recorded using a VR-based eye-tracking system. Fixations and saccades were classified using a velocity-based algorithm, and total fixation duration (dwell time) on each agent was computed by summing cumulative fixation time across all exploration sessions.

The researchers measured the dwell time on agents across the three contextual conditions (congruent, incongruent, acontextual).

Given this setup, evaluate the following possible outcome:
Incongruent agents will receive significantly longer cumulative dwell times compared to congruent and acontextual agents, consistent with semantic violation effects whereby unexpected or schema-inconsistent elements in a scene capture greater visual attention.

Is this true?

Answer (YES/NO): YES